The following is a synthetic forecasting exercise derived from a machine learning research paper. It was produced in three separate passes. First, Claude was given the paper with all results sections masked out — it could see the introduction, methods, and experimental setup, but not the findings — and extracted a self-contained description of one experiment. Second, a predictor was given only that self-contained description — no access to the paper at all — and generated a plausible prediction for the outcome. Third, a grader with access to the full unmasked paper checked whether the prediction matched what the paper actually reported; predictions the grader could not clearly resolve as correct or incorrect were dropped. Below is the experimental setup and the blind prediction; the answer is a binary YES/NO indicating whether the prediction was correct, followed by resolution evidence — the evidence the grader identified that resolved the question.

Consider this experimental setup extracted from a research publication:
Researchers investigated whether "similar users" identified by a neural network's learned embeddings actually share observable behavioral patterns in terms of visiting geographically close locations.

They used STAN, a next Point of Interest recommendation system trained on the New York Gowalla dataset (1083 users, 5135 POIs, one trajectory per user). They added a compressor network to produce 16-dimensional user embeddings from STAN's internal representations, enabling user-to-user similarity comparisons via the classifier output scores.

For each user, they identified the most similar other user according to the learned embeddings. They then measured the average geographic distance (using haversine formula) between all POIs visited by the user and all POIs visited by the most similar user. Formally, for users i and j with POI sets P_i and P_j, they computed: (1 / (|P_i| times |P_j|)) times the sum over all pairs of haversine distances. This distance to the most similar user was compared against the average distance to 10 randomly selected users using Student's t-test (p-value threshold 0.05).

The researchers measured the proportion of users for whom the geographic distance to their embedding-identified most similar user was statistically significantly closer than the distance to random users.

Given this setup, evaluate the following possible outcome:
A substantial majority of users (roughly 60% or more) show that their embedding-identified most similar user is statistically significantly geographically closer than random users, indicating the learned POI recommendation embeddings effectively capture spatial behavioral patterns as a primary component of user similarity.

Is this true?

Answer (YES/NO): NO